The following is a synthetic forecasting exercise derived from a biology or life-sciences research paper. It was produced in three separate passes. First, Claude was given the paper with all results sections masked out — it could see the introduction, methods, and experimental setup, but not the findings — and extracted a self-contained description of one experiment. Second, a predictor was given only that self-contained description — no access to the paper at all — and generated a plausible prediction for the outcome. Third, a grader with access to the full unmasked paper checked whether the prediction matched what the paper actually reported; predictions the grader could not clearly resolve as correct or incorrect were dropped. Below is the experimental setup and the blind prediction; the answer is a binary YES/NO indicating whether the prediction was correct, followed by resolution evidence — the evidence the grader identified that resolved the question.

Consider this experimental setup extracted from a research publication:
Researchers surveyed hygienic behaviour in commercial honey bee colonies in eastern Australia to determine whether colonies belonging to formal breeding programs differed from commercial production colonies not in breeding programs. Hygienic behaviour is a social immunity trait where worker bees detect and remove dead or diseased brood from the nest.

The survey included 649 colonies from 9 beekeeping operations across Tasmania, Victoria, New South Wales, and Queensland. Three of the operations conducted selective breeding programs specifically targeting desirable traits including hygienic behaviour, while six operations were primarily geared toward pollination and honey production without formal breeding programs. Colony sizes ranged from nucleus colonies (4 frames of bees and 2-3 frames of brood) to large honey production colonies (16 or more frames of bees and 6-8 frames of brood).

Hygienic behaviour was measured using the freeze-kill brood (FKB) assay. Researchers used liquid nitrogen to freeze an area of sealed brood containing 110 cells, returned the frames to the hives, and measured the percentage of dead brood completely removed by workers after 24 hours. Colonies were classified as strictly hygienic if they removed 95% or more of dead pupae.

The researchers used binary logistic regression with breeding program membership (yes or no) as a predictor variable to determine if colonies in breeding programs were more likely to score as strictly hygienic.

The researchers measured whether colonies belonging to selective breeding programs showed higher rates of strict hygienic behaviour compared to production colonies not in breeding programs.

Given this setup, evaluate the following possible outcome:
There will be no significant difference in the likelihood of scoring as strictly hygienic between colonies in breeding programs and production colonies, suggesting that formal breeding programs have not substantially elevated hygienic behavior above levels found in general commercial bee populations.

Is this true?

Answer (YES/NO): NO